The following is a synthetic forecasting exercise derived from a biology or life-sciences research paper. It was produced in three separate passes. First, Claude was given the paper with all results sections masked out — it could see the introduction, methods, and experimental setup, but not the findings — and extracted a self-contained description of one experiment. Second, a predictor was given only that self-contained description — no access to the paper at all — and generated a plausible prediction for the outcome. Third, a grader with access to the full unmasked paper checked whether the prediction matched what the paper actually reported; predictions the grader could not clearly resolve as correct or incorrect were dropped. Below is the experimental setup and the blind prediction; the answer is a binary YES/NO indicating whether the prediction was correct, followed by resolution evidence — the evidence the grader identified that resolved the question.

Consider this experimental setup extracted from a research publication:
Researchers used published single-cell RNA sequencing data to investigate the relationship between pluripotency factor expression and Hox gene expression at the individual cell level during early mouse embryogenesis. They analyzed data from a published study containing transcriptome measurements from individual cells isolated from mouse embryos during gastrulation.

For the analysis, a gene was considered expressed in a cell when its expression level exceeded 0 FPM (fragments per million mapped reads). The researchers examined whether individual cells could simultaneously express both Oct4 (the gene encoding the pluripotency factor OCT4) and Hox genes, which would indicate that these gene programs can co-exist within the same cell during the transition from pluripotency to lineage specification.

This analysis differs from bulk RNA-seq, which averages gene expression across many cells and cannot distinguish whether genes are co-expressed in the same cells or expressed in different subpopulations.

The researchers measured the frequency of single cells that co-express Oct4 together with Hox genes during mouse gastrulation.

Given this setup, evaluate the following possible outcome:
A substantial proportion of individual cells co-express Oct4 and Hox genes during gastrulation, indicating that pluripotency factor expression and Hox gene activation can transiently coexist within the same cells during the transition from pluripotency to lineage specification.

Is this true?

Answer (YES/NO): YES